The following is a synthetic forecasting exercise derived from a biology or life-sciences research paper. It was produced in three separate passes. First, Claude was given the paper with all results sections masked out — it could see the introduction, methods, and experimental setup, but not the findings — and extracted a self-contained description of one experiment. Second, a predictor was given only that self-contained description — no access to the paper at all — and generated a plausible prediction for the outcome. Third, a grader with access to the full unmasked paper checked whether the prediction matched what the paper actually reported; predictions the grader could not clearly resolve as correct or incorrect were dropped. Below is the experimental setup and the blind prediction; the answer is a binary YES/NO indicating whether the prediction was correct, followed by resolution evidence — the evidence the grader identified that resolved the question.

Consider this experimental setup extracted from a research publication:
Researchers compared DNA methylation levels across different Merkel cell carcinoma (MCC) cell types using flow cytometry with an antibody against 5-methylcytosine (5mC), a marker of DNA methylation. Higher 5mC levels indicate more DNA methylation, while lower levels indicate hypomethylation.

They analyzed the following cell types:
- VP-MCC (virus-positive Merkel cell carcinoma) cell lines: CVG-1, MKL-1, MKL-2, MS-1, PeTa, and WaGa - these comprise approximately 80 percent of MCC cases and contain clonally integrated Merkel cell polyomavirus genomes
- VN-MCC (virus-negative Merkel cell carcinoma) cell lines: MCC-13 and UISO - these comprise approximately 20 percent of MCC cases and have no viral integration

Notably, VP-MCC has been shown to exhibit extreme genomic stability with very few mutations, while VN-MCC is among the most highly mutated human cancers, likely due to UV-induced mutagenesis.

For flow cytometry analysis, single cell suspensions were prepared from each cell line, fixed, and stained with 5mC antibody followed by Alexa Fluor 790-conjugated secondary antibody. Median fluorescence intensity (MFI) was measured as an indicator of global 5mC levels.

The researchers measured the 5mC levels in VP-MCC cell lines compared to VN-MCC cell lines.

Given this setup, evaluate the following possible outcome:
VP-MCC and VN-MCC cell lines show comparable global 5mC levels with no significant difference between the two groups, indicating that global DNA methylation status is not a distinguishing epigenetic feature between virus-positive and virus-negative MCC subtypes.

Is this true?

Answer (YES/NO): YES